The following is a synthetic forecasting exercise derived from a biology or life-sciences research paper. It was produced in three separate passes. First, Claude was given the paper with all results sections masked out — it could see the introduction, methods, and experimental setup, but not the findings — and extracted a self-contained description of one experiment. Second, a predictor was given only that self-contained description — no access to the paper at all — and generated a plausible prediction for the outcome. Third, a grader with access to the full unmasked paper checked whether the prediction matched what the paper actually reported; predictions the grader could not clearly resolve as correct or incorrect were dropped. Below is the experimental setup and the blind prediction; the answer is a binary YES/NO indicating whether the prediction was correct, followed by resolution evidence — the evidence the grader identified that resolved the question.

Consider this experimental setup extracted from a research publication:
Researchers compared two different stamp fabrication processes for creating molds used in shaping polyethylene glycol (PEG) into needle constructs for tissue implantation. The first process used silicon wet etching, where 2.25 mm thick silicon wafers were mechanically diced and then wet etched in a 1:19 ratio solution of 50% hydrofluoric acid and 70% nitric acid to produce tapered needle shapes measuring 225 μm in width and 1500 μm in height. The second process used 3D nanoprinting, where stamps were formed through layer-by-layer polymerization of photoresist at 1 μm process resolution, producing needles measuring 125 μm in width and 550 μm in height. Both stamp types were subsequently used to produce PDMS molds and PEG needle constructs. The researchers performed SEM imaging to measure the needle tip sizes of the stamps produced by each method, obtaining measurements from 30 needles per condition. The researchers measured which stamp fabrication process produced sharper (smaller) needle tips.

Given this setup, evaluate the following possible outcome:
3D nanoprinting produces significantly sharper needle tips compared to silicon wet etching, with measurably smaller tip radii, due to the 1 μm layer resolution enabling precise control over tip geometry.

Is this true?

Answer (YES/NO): YES